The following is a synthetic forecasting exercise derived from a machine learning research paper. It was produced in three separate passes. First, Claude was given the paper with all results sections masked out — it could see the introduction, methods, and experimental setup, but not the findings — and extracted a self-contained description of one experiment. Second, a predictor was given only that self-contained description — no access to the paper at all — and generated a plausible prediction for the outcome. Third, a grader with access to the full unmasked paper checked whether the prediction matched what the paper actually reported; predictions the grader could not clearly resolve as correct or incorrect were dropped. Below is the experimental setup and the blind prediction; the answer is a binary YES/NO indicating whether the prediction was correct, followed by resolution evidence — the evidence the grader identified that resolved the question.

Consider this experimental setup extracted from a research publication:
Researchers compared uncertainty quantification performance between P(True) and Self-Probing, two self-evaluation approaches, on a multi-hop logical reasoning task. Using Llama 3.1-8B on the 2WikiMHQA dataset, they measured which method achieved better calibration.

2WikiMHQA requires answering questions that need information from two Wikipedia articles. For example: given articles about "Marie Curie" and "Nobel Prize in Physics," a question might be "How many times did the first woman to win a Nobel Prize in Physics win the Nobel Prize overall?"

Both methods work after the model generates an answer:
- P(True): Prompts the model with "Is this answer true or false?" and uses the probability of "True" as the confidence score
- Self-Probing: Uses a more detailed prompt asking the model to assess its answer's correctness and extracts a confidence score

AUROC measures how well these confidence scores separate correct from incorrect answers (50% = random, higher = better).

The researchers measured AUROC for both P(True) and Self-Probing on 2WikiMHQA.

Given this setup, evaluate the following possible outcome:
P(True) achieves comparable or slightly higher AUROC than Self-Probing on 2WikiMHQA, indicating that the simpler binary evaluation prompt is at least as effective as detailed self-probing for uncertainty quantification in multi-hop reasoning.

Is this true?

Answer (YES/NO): NO